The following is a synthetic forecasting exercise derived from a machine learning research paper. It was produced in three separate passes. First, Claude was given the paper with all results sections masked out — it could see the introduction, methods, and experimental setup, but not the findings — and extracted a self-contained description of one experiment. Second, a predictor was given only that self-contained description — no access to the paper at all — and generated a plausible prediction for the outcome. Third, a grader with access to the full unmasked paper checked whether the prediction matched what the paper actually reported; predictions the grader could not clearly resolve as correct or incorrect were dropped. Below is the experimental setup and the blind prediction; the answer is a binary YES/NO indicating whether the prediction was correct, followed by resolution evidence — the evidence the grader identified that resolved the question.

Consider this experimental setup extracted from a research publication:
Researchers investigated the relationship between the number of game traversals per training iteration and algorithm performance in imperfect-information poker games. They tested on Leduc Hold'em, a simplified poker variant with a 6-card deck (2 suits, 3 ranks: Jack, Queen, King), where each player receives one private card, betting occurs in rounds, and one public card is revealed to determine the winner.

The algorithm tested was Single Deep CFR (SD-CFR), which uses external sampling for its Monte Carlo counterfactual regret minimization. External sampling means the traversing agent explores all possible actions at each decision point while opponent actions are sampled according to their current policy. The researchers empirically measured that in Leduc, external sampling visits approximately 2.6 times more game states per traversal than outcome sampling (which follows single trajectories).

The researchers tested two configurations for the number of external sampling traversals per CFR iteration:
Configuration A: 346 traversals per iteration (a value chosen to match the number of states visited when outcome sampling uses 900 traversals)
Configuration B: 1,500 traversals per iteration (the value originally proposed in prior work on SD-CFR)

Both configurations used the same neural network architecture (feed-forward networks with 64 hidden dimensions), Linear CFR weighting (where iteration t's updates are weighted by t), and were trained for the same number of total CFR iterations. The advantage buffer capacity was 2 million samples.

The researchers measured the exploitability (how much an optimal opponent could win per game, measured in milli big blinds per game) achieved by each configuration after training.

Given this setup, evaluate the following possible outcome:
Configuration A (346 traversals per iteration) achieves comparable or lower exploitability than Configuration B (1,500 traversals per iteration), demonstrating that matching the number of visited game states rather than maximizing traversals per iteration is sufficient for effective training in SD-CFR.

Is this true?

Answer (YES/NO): YES